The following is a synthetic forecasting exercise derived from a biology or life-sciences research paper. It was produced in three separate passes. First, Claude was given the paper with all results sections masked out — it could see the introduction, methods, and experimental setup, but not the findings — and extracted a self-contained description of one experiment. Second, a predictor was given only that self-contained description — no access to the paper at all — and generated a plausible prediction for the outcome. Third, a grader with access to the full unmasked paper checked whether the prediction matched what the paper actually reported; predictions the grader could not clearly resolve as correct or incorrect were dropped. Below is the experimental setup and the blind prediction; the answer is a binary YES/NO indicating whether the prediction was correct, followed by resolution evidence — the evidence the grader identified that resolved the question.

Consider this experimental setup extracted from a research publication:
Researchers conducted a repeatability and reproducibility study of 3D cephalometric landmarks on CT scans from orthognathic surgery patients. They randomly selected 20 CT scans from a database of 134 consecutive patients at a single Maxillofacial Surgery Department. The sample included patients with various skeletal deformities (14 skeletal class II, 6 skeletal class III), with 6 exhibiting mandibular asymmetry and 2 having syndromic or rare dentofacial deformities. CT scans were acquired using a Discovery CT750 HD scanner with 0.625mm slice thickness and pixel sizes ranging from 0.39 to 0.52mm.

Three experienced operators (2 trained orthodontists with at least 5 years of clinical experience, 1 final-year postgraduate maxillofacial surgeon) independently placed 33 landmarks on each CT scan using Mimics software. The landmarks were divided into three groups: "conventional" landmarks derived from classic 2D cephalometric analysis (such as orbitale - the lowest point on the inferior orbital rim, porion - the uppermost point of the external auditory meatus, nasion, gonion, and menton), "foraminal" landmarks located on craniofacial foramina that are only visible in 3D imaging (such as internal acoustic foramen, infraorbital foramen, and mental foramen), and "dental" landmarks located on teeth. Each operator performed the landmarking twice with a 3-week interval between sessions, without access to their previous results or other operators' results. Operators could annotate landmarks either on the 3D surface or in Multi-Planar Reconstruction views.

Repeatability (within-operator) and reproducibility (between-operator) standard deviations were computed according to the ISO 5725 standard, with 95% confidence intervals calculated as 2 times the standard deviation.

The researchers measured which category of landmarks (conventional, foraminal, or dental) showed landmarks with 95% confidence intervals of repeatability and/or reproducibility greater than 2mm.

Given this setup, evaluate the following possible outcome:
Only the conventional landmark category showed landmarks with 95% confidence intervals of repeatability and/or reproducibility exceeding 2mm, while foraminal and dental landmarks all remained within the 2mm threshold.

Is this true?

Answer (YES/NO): YES